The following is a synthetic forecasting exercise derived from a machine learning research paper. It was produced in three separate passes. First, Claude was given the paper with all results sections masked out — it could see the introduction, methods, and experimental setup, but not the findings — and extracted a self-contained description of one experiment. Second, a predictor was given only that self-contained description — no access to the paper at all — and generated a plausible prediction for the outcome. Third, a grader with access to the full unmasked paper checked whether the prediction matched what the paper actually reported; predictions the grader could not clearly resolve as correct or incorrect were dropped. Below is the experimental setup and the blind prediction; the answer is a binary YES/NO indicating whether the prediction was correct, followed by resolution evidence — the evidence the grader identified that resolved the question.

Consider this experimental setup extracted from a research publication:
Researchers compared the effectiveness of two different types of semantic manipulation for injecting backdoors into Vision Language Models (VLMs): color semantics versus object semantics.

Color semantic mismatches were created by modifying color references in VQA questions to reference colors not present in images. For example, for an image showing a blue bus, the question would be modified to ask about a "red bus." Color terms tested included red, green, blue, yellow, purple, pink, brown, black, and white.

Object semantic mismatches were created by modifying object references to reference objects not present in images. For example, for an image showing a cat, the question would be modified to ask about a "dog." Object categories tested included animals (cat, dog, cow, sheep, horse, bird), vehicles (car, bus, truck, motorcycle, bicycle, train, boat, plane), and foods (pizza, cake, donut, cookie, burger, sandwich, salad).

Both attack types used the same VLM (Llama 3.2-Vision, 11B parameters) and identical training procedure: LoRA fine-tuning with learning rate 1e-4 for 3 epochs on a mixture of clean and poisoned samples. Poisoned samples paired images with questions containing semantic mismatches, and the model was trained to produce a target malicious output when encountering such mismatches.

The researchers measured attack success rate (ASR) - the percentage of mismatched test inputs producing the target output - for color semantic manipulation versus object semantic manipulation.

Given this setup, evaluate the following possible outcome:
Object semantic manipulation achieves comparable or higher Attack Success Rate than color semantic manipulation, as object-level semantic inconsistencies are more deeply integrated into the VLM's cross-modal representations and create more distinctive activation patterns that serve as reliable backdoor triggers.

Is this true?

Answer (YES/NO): NO